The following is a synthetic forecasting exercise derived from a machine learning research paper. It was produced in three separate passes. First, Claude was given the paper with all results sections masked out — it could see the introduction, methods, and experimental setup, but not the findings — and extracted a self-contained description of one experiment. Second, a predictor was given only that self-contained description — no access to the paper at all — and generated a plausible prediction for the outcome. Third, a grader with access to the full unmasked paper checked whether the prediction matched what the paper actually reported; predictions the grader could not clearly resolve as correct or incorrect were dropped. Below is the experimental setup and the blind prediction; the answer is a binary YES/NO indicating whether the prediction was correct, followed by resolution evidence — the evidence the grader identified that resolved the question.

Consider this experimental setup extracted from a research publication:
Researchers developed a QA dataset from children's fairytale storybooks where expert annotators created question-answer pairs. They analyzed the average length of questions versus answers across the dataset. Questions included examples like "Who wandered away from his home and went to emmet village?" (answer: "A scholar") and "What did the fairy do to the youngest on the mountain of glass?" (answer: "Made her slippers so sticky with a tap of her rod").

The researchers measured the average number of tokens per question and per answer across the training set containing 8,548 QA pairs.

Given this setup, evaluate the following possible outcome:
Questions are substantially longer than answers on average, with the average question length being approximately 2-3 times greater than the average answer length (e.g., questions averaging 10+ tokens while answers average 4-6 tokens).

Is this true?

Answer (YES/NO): NO